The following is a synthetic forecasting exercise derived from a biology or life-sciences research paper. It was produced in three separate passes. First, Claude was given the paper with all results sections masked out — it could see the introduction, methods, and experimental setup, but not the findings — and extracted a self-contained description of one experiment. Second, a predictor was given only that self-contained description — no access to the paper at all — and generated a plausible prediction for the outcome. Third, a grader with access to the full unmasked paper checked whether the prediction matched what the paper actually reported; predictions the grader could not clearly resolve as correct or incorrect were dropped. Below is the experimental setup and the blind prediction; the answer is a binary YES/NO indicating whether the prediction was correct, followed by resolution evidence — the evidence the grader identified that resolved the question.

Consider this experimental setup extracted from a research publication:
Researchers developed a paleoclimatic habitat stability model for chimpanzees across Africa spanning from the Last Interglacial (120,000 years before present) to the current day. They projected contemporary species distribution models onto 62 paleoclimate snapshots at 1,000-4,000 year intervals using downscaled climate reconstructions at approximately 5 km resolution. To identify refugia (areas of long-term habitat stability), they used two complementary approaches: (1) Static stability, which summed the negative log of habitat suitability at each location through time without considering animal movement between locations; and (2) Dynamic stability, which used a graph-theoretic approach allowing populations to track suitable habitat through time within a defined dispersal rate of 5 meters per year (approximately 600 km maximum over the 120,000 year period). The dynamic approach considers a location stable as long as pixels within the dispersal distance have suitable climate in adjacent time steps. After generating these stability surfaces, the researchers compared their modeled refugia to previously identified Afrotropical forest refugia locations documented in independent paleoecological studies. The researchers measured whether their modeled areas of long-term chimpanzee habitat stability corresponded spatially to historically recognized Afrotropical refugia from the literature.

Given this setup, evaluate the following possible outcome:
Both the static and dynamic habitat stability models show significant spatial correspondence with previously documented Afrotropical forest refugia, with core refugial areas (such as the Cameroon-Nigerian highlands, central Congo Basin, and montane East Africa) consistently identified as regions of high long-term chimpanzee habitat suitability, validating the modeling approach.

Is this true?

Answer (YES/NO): YES